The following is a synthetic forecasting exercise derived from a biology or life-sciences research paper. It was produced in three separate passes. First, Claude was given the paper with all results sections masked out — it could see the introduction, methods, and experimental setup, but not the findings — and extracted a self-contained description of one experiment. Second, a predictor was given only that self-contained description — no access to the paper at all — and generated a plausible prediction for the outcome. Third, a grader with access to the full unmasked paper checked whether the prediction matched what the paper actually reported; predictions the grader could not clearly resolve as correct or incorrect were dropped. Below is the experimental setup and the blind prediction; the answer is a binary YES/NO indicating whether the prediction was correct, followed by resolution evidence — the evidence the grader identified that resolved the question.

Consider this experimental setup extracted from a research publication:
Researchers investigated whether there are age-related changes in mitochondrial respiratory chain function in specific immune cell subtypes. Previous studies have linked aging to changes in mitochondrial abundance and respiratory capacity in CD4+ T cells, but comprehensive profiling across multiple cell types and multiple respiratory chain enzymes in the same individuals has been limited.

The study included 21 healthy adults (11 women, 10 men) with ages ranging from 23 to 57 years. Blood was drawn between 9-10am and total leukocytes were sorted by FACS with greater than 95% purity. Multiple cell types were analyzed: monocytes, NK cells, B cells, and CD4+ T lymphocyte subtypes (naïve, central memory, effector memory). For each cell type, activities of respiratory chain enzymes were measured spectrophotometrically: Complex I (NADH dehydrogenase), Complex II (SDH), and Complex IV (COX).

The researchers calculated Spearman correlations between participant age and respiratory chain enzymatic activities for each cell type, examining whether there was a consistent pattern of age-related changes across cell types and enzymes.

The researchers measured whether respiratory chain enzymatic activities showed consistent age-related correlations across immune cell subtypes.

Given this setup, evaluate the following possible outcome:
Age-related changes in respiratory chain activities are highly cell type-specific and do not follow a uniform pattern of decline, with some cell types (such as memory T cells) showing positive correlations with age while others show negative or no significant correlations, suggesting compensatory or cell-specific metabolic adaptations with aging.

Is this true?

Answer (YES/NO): YES